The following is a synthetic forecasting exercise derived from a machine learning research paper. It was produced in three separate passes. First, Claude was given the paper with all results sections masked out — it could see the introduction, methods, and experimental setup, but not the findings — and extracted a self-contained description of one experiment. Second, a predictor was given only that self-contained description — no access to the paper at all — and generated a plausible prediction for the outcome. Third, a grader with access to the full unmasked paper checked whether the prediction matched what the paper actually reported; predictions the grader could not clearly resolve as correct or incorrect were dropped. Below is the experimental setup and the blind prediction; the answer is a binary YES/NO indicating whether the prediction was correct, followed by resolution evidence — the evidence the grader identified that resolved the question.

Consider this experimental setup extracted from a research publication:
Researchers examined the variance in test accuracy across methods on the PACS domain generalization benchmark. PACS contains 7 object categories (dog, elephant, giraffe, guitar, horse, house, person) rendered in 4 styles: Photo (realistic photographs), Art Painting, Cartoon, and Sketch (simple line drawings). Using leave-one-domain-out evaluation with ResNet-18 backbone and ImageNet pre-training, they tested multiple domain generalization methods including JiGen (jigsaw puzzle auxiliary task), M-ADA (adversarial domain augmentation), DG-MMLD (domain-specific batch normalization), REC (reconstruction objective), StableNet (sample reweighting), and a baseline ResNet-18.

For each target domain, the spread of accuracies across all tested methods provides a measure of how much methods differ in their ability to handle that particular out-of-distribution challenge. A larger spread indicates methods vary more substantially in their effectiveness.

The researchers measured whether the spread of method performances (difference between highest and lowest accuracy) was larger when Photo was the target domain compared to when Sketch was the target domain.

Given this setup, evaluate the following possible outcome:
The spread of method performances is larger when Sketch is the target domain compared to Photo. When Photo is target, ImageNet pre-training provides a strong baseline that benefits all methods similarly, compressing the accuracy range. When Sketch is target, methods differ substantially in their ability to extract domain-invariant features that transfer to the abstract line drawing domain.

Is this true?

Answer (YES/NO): YES